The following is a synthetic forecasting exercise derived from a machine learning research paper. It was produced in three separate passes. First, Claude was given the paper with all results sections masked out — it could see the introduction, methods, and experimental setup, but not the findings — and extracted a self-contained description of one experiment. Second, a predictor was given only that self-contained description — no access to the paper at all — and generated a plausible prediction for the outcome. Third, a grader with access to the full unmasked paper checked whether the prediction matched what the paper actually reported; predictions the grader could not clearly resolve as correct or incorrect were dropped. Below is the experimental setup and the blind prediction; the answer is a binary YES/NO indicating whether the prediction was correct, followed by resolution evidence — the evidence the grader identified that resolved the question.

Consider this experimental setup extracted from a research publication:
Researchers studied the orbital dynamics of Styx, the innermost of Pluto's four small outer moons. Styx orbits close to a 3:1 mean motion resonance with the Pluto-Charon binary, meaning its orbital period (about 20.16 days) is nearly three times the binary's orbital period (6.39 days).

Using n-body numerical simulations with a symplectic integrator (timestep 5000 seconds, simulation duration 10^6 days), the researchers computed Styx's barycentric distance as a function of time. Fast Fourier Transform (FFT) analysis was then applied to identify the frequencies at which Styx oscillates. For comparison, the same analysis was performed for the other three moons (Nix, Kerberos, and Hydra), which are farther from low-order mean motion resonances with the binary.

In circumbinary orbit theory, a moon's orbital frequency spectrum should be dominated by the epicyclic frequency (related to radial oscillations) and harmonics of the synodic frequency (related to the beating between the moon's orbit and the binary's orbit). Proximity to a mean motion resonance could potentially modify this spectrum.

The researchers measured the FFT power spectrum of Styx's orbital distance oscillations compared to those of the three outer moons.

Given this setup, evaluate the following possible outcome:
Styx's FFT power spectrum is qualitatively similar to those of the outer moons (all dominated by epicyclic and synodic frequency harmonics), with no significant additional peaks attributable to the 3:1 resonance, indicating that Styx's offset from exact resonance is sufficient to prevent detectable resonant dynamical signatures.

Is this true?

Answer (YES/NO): NO